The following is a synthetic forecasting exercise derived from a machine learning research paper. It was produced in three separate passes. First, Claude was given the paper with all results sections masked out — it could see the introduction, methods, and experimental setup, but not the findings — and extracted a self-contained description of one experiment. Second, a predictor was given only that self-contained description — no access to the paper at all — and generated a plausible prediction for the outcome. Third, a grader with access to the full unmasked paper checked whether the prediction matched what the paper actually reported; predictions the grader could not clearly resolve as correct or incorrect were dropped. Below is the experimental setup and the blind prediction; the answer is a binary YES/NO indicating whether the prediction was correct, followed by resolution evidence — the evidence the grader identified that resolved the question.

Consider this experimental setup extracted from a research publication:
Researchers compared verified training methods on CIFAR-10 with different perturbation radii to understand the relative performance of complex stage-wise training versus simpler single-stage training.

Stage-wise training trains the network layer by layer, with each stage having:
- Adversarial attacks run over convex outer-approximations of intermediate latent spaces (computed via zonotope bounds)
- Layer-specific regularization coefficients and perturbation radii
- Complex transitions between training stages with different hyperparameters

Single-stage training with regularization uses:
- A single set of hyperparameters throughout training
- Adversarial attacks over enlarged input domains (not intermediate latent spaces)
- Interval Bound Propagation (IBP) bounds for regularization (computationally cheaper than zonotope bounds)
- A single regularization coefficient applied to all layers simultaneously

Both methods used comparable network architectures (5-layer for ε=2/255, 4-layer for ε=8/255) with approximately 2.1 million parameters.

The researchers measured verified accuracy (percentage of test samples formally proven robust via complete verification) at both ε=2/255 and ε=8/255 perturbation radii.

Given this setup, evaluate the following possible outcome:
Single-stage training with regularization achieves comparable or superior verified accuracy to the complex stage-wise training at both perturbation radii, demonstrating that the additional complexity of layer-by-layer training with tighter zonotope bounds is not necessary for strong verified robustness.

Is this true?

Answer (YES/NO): NO